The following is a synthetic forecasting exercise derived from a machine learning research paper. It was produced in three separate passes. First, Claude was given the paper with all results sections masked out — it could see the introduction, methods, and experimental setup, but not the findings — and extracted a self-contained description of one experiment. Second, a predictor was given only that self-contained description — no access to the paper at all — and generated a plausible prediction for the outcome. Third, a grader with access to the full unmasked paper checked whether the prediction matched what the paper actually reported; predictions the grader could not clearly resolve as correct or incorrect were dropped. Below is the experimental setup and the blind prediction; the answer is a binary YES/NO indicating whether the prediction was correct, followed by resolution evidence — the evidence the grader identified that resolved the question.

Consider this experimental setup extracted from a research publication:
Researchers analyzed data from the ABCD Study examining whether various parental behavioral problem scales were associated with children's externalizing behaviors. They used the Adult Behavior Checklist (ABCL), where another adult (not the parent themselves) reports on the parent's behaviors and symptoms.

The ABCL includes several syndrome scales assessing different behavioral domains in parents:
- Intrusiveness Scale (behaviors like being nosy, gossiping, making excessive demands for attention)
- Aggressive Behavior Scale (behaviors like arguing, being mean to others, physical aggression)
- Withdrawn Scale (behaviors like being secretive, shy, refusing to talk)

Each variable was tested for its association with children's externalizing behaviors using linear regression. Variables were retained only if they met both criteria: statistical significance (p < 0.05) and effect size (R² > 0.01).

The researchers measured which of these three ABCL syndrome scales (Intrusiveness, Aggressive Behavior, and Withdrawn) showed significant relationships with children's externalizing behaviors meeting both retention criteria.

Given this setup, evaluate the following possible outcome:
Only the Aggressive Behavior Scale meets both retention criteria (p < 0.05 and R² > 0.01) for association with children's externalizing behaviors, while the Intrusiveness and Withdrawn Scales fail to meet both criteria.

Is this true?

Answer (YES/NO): YES